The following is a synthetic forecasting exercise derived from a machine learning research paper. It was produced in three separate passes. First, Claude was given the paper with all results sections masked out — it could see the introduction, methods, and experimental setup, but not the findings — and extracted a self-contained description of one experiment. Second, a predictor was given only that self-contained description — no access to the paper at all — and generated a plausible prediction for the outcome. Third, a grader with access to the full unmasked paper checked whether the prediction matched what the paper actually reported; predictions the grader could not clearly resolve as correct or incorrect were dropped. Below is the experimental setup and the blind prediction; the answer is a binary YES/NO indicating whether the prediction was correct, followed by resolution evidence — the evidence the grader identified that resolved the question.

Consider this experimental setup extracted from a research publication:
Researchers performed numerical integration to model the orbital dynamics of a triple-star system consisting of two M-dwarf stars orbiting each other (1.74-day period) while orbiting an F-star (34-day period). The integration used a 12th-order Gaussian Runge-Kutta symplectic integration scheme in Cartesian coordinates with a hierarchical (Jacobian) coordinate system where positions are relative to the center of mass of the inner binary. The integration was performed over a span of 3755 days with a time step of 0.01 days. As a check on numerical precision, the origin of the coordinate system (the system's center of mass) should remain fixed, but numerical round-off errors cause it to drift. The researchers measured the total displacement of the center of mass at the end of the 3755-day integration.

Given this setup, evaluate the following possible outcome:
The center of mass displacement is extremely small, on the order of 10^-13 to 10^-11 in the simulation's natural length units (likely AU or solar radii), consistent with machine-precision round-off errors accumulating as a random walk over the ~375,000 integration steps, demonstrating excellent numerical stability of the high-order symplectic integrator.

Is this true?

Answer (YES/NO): YES